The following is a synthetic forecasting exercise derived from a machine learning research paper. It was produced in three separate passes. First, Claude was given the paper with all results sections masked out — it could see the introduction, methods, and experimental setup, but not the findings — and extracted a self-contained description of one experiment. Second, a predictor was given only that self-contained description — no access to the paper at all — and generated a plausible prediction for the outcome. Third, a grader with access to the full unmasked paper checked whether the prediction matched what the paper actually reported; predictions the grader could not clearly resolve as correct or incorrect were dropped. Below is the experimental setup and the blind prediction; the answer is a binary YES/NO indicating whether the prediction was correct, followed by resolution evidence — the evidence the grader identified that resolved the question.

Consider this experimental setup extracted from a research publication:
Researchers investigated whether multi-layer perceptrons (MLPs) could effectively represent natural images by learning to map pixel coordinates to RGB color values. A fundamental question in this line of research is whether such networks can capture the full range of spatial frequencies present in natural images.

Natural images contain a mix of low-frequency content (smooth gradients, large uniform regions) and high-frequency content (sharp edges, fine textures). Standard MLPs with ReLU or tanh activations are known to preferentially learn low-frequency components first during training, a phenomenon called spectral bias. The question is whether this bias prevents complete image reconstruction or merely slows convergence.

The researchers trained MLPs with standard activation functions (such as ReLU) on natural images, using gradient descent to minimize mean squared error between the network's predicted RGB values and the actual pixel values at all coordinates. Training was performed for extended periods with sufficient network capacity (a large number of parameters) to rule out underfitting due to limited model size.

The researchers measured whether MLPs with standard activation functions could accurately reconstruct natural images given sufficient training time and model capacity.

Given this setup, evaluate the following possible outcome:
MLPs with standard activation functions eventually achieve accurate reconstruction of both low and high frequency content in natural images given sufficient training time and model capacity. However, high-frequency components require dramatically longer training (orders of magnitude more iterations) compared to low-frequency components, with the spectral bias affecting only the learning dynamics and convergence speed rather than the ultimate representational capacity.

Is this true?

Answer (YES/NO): NO